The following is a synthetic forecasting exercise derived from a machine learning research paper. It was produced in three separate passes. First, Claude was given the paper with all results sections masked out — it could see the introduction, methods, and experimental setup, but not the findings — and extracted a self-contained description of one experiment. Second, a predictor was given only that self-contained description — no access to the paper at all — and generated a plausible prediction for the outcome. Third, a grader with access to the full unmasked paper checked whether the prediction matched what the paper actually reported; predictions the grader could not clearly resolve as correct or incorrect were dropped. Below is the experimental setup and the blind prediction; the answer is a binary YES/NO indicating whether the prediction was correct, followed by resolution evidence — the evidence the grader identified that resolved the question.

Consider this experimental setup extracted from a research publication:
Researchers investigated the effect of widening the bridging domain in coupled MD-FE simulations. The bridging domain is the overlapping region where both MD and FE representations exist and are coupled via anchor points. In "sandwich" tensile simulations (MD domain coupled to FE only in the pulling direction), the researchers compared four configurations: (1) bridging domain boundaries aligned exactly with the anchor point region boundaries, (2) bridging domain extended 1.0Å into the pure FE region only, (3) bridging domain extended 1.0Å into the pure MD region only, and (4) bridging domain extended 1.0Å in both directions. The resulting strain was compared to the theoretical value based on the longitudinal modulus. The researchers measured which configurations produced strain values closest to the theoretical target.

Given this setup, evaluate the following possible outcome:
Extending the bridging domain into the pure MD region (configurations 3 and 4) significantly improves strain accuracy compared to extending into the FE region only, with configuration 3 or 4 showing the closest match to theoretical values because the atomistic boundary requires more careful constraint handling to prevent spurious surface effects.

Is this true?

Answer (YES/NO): NO